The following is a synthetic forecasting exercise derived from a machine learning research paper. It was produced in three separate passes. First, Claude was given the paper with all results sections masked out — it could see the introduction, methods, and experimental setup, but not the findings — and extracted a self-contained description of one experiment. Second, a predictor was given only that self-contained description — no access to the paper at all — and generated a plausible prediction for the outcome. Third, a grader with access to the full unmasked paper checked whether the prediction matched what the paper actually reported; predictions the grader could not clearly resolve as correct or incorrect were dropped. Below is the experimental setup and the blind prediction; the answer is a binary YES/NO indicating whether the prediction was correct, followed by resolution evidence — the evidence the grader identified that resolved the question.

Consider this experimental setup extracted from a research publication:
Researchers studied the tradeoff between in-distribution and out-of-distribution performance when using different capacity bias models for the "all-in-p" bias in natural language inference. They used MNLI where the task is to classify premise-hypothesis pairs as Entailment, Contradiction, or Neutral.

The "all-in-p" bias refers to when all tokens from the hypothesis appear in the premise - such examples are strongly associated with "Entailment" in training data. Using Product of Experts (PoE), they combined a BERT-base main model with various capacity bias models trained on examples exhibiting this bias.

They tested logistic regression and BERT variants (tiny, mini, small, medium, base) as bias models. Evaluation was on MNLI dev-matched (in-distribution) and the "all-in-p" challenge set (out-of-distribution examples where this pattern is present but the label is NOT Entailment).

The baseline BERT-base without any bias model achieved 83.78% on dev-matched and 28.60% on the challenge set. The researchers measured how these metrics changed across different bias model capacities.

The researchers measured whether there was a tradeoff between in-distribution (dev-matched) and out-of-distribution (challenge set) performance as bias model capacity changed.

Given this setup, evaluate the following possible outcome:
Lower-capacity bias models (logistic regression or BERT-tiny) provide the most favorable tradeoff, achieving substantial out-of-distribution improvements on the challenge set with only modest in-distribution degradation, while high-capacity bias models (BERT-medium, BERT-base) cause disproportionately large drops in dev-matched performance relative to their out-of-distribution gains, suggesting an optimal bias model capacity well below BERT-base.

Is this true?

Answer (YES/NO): NO